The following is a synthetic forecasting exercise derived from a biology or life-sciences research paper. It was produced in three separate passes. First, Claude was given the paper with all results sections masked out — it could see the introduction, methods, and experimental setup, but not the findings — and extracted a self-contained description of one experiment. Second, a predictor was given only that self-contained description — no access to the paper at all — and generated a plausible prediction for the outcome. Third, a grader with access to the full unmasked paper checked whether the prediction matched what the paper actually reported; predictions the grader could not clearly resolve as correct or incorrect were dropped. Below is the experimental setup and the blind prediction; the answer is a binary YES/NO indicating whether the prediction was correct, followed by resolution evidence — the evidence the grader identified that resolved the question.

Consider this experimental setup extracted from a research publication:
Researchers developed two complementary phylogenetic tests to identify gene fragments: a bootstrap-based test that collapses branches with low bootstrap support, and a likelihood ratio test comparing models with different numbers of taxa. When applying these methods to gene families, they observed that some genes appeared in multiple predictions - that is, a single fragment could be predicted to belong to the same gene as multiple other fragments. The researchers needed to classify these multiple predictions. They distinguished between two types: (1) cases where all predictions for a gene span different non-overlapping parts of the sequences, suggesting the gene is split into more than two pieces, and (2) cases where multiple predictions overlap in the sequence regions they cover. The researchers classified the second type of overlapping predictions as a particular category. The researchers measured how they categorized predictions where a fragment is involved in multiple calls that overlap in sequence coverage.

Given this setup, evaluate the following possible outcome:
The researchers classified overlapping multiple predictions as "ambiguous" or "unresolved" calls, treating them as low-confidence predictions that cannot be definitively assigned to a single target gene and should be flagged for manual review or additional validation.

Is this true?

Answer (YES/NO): NO